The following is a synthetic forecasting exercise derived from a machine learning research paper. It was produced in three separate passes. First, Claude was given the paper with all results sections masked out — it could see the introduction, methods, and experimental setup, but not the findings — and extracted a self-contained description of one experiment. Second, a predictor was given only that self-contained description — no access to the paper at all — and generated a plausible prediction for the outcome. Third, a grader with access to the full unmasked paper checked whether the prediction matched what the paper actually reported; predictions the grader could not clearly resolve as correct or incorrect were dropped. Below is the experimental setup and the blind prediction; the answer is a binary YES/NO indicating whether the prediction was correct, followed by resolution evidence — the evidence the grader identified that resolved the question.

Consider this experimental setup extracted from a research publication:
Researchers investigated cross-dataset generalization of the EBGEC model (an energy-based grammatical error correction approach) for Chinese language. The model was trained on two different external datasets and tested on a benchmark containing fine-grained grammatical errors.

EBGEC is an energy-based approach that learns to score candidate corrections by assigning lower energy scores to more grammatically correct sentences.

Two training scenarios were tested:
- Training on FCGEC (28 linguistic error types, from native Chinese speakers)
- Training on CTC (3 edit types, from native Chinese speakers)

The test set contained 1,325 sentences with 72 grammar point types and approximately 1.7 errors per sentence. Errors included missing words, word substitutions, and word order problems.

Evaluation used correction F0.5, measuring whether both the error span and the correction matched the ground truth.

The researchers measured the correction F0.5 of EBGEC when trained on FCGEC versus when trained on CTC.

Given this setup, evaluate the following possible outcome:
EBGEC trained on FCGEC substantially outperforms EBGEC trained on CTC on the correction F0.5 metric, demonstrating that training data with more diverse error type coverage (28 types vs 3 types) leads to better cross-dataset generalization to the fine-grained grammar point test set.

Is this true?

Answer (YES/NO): NO